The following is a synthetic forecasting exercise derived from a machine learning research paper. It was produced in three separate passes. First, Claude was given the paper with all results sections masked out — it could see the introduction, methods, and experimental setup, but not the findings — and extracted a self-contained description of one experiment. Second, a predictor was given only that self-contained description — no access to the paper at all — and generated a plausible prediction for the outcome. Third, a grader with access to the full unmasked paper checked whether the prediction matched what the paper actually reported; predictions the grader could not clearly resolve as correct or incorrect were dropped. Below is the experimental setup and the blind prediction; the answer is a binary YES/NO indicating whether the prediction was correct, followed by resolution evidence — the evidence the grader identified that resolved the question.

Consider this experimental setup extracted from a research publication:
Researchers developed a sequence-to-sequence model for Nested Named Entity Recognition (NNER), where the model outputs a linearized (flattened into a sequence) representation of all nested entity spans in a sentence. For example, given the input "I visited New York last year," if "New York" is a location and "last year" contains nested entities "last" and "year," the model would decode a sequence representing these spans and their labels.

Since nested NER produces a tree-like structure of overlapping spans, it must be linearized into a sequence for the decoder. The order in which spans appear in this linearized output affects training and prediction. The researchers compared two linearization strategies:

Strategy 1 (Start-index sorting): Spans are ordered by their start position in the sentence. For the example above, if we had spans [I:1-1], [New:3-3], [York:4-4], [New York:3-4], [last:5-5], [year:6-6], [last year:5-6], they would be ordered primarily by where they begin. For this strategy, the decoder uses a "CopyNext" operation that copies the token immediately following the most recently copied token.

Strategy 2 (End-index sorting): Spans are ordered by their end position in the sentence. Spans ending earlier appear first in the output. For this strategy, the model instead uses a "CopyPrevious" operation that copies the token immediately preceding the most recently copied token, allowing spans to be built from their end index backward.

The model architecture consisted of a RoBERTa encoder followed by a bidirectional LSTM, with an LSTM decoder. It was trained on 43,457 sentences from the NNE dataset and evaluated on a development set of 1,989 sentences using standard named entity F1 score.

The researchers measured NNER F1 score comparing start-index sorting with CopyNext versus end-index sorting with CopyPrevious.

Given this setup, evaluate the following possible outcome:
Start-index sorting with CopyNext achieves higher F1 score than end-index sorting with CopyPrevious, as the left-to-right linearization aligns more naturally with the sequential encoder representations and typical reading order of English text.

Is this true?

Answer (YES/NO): YES